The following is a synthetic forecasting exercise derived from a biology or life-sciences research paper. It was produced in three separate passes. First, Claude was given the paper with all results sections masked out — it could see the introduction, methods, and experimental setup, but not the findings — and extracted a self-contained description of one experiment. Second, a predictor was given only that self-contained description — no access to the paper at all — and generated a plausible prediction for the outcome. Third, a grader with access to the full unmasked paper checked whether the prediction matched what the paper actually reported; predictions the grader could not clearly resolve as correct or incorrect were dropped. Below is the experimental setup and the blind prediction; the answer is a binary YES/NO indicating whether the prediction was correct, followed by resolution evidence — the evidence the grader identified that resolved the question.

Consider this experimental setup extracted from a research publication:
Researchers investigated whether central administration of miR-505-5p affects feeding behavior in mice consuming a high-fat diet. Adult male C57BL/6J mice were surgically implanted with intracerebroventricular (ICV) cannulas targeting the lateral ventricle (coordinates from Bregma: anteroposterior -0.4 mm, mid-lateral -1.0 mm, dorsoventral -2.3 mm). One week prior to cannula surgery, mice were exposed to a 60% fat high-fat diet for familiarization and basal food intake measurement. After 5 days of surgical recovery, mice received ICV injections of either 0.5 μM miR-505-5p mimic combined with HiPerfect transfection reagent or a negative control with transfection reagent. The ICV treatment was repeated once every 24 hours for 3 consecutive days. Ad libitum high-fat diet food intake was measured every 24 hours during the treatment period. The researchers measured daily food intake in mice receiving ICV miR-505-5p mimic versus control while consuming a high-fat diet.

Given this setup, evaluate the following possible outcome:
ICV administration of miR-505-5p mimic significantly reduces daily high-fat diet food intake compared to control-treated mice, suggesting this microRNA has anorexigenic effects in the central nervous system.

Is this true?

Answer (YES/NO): NO